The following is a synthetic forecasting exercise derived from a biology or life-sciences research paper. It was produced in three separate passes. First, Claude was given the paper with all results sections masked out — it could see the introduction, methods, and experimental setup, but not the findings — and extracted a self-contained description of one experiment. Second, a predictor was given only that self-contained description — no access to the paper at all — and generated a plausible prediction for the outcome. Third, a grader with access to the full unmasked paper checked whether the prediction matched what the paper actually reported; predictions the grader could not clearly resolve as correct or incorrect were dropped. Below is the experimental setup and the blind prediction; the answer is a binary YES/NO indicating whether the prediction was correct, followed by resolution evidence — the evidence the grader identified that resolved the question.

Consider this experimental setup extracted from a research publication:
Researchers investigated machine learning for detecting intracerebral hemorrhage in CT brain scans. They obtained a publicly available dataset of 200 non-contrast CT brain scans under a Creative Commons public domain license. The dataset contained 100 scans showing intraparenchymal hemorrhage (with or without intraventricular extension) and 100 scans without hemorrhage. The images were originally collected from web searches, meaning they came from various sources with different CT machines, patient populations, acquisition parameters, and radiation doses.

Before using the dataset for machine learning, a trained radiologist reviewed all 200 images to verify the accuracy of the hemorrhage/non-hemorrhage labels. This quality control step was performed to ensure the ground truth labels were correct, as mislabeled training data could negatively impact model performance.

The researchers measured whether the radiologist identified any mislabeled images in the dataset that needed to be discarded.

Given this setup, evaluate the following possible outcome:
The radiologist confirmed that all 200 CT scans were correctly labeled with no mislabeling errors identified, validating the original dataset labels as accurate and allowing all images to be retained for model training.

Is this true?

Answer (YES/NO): YES